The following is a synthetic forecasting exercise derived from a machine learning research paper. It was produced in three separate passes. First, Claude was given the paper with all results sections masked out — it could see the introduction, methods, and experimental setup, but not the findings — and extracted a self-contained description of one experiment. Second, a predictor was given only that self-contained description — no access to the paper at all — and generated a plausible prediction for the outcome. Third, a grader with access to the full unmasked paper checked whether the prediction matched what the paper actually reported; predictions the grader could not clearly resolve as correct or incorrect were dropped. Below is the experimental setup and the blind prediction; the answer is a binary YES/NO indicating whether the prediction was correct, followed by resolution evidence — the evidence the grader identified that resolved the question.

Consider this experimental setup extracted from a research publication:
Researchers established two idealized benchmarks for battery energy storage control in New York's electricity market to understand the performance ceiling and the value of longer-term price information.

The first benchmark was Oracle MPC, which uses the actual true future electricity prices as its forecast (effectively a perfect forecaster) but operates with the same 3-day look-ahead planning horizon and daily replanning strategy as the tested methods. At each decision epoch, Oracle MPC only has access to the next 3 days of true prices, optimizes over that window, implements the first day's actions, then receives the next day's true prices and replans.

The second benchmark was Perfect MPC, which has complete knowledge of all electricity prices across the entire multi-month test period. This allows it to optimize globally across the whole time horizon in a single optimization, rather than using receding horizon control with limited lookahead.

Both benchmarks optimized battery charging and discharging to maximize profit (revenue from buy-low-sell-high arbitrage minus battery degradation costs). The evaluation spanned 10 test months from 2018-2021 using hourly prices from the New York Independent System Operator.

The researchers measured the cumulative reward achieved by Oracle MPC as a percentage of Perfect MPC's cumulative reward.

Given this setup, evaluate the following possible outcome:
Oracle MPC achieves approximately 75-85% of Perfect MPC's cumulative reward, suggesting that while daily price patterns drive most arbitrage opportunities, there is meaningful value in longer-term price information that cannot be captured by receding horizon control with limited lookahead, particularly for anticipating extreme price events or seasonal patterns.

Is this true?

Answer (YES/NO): NO